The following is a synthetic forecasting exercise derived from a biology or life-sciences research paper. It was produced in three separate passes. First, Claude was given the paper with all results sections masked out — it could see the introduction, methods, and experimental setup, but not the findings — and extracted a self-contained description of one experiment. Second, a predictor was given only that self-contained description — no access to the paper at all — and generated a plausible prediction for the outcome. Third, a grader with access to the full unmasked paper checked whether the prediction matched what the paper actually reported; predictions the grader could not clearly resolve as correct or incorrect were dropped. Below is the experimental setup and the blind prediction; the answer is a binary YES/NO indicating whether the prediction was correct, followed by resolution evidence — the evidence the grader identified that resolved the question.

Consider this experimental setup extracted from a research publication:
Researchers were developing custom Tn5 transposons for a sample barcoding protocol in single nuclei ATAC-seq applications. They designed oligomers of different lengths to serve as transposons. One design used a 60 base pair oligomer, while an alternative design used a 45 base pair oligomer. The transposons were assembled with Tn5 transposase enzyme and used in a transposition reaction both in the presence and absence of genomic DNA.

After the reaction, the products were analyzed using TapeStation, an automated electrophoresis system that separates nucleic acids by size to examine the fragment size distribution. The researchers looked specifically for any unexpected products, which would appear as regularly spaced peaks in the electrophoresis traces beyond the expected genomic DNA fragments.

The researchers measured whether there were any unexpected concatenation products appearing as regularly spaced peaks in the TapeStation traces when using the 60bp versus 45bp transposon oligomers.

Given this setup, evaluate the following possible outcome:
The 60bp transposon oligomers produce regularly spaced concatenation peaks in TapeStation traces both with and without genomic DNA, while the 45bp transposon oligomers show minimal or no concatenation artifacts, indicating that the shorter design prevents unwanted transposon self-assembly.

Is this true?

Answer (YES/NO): YES